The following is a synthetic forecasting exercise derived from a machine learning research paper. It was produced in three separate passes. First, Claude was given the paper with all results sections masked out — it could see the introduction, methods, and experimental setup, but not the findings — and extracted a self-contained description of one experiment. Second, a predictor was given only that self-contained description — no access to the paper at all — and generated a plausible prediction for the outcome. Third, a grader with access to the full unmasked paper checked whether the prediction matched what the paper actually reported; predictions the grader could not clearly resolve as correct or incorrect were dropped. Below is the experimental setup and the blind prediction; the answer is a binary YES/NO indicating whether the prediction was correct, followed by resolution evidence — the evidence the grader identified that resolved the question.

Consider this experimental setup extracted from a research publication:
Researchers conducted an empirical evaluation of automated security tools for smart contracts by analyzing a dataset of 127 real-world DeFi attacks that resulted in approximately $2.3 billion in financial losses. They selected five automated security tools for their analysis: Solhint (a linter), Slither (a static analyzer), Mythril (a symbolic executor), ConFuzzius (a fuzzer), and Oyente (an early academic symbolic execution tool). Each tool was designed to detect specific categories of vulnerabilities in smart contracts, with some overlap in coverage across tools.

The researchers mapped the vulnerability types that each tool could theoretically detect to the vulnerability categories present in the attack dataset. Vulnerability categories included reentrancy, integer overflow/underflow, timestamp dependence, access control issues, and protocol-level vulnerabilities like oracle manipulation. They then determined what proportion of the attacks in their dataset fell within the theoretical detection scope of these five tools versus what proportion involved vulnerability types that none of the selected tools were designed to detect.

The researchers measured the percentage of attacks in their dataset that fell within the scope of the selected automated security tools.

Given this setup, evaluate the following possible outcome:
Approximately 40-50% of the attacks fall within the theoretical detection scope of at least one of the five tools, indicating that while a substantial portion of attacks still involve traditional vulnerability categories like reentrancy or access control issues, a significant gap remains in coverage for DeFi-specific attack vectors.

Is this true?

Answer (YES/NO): NO